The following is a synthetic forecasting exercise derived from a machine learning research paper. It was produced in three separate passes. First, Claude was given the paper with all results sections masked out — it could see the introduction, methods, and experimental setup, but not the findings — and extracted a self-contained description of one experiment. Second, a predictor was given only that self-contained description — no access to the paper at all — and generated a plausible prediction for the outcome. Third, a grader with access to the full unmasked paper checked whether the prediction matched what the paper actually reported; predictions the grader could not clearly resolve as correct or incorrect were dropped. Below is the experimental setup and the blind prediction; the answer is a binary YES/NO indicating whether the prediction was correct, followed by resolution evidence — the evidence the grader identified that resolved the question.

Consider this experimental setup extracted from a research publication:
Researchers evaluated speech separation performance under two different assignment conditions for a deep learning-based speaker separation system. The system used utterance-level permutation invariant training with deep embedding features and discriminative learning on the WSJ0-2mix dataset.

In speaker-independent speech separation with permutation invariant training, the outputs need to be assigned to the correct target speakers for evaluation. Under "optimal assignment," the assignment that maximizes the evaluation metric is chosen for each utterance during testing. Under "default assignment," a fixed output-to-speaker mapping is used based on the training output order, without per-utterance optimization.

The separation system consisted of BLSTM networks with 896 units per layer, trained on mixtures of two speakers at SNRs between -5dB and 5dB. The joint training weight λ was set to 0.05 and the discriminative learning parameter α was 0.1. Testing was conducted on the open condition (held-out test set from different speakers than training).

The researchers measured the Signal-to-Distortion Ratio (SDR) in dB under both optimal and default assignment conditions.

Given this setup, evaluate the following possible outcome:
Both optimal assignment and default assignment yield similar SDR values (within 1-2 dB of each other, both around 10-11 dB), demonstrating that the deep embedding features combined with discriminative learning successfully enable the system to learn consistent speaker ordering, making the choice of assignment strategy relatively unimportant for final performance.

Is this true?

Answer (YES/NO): NO